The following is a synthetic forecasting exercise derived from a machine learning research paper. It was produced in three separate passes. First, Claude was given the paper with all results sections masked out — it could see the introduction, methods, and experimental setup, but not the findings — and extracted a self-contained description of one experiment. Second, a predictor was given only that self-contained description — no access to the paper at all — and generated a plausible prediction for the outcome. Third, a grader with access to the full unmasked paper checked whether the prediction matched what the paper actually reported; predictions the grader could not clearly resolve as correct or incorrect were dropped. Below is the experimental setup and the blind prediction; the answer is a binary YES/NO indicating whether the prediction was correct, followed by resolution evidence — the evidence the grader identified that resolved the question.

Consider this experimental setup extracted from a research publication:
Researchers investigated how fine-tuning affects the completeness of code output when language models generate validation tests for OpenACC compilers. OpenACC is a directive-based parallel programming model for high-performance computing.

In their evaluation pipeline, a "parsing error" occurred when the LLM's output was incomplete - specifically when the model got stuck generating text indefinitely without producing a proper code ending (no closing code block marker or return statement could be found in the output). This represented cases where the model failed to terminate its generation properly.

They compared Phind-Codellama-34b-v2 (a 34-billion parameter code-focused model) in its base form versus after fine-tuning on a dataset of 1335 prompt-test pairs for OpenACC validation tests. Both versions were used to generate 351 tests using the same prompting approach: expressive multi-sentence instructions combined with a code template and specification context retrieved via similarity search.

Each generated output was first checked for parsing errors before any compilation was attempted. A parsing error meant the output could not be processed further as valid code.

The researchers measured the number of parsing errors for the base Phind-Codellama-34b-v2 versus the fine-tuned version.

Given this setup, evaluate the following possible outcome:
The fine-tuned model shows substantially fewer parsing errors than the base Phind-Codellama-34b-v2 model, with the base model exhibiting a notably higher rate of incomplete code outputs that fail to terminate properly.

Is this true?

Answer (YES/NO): NO